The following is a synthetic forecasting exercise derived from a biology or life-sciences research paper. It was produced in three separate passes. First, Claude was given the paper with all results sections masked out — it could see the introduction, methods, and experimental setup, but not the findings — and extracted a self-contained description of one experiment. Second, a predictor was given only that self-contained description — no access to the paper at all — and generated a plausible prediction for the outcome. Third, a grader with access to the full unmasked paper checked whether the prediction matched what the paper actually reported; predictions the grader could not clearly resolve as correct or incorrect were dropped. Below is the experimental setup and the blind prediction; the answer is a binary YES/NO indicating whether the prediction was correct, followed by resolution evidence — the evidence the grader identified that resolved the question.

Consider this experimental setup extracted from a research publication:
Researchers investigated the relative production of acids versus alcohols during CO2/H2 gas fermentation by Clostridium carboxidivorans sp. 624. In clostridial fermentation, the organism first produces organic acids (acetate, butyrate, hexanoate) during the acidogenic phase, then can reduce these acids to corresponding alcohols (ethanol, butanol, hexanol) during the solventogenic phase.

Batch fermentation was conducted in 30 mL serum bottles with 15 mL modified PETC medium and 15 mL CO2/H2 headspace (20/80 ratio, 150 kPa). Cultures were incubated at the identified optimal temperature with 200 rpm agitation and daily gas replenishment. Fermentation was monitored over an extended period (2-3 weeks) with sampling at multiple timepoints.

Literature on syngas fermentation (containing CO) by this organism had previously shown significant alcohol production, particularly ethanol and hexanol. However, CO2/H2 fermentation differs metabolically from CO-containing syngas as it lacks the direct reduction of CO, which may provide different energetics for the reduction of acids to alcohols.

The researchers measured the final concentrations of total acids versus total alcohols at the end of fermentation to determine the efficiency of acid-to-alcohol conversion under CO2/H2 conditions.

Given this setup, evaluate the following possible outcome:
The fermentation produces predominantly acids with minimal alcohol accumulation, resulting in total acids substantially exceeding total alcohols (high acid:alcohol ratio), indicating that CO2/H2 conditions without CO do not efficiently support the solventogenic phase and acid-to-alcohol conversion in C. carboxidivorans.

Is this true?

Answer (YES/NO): YES